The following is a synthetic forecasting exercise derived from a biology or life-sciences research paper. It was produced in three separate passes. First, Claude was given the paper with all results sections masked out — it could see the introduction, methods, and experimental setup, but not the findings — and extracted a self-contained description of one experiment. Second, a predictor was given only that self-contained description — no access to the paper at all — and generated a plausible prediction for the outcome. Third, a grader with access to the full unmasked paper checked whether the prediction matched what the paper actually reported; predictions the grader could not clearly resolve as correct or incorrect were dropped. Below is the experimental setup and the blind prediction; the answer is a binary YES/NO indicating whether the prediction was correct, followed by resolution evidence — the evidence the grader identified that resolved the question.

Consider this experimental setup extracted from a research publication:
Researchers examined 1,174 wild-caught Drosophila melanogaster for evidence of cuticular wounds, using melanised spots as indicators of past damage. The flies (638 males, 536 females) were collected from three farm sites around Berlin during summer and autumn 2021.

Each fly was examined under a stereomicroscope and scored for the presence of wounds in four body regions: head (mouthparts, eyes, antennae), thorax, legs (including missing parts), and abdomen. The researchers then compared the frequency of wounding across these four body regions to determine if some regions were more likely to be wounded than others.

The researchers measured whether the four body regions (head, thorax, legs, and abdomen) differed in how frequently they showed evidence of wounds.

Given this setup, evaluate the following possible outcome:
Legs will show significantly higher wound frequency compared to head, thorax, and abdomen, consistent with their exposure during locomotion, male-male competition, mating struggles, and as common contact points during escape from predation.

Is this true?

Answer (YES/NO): NO